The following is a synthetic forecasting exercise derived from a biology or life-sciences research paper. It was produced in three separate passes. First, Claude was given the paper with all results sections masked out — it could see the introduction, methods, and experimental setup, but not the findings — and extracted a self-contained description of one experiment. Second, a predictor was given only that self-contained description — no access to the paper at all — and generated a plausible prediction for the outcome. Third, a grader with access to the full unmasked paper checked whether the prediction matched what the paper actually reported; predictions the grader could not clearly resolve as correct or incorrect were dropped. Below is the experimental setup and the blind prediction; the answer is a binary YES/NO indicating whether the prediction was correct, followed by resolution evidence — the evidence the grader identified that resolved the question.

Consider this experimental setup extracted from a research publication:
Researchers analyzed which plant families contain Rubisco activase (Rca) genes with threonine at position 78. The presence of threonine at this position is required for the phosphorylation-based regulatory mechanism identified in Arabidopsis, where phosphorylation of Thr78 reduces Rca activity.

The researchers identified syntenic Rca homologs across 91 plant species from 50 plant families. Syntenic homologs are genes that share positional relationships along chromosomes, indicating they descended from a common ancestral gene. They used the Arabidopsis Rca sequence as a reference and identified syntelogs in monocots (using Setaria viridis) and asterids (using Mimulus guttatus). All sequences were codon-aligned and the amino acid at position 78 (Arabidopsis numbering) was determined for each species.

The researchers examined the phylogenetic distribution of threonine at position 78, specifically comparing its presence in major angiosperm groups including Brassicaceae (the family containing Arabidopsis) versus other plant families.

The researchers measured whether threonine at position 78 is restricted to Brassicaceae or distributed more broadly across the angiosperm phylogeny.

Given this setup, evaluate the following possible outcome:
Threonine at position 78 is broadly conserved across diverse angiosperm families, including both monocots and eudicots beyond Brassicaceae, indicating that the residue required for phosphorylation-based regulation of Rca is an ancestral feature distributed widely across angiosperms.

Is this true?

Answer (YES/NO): NO